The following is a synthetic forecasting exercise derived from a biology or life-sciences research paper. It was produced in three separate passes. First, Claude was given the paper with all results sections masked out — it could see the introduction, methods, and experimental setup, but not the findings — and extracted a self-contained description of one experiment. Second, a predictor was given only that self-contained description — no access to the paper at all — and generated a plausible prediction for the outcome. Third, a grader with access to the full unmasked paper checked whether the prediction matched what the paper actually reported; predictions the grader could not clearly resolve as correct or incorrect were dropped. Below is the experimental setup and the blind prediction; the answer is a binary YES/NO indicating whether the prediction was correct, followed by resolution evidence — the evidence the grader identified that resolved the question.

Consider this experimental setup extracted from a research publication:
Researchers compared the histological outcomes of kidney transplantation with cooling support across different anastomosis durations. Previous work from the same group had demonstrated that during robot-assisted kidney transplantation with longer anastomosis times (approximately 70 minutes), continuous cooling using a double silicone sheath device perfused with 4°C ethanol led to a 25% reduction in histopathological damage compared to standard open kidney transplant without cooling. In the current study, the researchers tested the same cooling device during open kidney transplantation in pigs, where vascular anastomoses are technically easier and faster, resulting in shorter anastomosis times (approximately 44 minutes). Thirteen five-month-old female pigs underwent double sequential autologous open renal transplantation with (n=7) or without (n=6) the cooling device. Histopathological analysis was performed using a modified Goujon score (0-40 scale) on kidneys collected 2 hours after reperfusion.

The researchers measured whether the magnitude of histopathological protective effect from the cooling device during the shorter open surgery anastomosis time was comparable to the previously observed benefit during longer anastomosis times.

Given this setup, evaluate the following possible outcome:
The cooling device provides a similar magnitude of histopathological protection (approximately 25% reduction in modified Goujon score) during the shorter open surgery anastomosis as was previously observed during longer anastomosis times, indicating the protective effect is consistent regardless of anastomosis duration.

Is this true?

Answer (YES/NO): NO